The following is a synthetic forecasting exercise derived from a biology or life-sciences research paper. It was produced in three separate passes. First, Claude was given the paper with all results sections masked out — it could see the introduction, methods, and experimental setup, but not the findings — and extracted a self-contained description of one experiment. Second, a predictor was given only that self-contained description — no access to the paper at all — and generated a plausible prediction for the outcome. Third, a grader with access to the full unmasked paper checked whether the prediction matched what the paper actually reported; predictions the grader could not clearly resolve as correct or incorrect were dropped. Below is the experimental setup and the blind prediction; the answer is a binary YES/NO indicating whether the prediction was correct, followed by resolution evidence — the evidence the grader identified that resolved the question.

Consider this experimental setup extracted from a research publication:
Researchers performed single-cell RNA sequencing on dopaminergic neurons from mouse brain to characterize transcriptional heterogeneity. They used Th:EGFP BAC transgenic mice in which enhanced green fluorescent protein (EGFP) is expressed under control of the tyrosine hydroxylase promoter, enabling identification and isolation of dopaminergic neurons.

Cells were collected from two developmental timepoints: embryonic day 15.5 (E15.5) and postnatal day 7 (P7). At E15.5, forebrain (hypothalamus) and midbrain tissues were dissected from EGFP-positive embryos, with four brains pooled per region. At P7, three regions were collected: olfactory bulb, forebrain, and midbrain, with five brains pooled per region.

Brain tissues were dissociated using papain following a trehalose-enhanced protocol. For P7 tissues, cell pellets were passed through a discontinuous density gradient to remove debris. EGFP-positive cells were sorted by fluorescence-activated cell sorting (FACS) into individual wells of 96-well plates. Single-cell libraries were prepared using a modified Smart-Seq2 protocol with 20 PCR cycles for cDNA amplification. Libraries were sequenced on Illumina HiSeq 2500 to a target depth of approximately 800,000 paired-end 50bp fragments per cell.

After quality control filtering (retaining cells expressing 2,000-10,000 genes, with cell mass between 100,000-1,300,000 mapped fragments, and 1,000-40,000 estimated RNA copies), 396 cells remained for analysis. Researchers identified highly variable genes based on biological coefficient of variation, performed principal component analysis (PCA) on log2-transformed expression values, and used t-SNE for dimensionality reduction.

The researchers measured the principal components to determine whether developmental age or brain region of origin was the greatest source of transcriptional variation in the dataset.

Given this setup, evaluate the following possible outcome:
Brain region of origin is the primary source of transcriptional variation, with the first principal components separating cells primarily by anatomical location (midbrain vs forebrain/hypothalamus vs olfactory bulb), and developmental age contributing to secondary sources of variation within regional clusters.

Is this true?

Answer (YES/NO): NO